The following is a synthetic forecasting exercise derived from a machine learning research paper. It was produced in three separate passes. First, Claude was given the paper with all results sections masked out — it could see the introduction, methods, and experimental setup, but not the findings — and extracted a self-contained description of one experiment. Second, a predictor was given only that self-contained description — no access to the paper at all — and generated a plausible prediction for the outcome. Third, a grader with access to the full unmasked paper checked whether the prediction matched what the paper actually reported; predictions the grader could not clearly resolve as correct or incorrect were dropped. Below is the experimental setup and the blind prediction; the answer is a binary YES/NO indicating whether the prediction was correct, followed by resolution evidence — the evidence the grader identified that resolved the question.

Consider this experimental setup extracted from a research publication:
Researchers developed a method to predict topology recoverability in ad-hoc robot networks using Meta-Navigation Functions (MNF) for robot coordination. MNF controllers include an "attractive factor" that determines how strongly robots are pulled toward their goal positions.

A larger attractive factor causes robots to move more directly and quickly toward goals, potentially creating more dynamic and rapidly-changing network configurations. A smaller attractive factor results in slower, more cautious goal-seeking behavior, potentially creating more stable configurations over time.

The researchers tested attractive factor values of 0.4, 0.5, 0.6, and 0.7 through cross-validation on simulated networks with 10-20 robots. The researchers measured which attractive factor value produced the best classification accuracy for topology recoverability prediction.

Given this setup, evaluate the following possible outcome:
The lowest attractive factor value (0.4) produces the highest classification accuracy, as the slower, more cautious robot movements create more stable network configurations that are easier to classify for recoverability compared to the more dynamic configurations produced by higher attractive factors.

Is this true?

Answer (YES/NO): NO